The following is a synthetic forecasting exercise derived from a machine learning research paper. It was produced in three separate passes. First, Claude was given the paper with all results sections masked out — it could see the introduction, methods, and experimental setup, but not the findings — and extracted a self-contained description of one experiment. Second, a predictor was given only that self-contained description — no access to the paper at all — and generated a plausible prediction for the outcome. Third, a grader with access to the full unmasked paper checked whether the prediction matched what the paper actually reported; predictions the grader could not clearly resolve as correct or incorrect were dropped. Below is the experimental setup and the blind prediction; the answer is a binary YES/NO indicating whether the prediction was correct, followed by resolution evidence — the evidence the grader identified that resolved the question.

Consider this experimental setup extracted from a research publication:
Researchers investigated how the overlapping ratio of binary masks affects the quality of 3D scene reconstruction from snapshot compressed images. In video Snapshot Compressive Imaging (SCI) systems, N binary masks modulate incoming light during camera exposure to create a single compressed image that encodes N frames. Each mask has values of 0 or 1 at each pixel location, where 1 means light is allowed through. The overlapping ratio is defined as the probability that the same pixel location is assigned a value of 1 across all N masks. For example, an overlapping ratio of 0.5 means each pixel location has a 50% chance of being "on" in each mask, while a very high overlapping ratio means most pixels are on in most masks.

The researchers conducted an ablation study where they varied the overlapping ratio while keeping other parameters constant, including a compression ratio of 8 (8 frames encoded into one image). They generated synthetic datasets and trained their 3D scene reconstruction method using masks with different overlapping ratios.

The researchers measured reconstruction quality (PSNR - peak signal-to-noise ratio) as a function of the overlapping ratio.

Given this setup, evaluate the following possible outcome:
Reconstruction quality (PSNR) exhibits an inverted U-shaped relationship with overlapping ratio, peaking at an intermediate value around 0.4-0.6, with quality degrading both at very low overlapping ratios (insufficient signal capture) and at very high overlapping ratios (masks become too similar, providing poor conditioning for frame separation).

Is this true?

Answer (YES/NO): NO